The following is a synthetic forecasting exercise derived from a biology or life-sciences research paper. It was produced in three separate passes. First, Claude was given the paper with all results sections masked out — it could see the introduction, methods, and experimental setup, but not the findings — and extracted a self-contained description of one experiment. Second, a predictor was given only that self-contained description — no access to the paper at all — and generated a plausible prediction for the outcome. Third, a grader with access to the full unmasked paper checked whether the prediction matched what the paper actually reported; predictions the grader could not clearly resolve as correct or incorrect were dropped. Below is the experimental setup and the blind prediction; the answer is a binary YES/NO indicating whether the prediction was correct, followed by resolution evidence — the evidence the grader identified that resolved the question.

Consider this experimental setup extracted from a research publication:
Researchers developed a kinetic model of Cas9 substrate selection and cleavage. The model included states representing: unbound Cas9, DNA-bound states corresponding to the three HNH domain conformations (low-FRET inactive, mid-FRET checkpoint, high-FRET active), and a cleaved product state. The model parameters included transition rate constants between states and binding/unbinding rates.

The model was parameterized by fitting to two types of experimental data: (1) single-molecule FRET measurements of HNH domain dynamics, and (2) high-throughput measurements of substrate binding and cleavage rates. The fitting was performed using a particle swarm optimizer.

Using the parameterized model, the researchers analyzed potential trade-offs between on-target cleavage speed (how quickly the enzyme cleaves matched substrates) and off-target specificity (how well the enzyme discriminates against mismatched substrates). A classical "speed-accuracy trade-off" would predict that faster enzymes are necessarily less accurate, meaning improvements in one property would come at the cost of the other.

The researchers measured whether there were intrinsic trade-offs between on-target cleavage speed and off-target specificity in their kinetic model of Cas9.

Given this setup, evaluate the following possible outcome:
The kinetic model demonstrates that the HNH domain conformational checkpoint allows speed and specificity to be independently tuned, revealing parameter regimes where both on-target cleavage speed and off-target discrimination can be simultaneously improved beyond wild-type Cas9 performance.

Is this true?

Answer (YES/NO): YES